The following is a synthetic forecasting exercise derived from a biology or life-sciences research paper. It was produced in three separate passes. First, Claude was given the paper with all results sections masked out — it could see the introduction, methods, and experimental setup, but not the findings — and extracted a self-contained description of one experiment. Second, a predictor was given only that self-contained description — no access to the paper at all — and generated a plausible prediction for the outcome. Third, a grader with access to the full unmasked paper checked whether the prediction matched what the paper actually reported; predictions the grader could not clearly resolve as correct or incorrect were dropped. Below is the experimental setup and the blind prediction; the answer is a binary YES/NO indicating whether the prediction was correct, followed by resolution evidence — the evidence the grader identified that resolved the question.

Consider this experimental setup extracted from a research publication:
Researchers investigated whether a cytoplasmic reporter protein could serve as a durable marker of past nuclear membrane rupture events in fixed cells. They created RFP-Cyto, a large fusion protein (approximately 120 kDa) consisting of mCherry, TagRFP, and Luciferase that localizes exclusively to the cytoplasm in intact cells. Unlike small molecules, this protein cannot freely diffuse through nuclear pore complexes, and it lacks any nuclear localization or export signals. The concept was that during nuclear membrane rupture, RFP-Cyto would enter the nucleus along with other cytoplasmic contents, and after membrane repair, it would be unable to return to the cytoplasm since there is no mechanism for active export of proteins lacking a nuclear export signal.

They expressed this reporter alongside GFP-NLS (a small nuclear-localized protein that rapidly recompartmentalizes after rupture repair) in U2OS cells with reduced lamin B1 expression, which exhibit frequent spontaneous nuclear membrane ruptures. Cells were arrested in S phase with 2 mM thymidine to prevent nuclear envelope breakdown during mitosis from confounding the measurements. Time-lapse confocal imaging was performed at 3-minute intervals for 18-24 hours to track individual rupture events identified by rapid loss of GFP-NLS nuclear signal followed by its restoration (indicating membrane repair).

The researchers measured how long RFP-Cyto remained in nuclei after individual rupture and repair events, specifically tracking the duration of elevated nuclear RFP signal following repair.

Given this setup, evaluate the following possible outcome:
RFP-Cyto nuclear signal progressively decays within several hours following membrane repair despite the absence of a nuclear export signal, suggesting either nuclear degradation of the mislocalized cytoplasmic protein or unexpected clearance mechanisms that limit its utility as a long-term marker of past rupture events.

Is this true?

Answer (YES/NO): NO